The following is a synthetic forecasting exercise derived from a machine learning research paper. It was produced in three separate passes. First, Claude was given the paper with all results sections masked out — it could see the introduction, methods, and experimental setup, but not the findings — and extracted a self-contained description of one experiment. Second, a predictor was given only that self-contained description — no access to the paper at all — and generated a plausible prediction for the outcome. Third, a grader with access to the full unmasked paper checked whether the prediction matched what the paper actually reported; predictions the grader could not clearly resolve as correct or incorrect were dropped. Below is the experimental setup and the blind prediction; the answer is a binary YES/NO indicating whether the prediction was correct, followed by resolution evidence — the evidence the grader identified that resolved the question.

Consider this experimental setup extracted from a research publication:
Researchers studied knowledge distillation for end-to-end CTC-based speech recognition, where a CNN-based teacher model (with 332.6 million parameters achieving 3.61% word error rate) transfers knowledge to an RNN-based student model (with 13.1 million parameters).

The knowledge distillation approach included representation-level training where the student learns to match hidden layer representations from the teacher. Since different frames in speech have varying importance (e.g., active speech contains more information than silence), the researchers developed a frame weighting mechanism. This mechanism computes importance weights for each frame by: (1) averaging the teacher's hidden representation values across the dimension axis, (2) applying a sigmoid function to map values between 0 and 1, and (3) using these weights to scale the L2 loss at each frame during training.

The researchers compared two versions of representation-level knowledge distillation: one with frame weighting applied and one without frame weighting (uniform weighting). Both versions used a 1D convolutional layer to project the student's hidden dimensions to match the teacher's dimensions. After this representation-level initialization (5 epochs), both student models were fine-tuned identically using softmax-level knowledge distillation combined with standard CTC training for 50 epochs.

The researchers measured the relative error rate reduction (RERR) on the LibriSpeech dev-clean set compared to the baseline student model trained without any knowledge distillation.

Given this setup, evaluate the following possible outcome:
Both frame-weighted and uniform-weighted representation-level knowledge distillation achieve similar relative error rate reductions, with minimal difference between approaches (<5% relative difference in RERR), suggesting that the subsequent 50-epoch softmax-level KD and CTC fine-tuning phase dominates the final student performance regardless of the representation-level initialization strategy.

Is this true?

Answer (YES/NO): NO